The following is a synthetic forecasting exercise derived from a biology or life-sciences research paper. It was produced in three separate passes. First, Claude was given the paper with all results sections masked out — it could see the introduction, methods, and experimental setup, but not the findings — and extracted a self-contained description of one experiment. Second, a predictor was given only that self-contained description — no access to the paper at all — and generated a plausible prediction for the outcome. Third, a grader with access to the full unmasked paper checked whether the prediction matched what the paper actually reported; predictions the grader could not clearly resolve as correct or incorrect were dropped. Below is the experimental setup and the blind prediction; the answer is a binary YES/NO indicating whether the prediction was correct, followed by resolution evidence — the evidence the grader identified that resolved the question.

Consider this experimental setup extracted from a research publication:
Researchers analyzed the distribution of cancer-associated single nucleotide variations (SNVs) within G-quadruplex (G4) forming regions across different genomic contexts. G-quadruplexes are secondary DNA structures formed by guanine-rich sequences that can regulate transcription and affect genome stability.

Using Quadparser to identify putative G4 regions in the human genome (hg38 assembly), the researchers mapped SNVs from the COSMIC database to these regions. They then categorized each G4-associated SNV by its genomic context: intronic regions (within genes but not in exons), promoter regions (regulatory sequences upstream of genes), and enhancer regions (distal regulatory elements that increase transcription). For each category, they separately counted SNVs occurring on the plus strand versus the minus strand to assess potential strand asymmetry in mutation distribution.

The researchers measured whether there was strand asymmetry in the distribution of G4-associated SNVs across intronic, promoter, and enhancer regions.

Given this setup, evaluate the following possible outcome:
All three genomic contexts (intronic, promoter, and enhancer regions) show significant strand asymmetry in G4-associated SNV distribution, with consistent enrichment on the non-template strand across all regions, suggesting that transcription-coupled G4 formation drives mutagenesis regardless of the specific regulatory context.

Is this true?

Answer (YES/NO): NO